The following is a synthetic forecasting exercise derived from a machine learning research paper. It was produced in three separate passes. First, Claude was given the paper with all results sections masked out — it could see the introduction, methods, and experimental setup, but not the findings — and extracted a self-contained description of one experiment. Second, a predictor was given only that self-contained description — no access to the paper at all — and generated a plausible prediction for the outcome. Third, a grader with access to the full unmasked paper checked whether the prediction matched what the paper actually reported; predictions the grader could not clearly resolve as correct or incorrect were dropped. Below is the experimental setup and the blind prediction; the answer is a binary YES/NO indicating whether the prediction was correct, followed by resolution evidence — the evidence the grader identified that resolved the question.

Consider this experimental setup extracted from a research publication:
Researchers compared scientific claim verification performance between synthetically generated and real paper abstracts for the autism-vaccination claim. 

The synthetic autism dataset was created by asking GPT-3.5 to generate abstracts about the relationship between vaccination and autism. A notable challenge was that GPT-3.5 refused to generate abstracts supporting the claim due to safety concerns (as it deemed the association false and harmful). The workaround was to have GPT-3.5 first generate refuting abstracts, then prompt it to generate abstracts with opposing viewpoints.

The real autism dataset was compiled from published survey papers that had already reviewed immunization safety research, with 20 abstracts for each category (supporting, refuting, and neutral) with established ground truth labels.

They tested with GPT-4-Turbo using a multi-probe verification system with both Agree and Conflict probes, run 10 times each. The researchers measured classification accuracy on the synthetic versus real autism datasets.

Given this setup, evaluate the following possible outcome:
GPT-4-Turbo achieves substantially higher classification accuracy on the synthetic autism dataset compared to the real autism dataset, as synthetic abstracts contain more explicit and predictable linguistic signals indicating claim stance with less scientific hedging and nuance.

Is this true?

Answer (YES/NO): NO